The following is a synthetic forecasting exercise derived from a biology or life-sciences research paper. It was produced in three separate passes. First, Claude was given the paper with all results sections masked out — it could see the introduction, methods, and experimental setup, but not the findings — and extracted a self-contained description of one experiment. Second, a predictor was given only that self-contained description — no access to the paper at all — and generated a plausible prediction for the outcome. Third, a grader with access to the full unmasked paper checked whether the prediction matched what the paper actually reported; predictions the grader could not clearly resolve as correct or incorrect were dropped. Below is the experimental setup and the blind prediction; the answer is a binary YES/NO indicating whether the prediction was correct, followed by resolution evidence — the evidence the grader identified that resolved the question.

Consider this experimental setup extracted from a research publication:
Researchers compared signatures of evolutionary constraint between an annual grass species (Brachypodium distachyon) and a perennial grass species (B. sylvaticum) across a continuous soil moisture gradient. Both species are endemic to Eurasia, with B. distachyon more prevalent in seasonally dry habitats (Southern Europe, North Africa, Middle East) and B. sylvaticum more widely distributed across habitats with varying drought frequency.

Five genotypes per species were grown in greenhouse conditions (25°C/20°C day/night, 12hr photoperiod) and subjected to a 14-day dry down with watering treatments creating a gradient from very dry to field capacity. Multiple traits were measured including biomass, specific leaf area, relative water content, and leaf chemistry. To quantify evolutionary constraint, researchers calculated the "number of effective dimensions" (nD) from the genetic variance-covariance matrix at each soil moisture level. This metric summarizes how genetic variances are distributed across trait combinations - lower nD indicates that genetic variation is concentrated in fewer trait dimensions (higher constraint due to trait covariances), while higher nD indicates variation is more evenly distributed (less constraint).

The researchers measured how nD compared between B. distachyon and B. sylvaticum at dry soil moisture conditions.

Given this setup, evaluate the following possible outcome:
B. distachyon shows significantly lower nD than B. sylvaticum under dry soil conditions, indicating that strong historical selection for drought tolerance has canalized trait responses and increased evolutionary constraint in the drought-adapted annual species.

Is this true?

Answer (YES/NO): YES